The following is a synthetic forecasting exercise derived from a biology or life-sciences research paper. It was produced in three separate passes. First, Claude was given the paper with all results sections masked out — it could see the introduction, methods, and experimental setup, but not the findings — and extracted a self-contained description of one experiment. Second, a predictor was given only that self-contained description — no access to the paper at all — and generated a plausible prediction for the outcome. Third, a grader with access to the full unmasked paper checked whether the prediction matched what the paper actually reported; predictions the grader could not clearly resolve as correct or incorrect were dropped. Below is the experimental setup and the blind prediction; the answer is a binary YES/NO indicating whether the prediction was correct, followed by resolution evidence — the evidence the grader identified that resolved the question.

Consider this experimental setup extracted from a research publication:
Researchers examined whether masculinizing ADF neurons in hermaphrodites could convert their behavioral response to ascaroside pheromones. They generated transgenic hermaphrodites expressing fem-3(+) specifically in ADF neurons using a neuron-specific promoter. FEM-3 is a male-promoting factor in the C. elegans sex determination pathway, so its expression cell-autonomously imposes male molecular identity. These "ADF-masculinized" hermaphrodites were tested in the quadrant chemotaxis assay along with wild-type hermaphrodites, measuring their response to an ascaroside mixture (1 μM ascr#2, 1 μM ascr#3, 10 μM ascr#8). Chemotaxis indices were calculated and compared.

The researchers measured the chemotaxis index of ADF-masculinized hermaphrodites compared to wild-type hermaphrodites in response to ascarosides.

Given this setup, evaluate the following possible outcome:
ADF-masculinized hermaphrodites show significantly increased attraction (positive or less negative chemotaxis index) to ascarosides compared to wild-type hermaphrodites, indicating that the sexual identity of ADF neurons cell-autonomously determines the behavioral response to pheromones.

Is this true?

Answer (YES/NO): YES